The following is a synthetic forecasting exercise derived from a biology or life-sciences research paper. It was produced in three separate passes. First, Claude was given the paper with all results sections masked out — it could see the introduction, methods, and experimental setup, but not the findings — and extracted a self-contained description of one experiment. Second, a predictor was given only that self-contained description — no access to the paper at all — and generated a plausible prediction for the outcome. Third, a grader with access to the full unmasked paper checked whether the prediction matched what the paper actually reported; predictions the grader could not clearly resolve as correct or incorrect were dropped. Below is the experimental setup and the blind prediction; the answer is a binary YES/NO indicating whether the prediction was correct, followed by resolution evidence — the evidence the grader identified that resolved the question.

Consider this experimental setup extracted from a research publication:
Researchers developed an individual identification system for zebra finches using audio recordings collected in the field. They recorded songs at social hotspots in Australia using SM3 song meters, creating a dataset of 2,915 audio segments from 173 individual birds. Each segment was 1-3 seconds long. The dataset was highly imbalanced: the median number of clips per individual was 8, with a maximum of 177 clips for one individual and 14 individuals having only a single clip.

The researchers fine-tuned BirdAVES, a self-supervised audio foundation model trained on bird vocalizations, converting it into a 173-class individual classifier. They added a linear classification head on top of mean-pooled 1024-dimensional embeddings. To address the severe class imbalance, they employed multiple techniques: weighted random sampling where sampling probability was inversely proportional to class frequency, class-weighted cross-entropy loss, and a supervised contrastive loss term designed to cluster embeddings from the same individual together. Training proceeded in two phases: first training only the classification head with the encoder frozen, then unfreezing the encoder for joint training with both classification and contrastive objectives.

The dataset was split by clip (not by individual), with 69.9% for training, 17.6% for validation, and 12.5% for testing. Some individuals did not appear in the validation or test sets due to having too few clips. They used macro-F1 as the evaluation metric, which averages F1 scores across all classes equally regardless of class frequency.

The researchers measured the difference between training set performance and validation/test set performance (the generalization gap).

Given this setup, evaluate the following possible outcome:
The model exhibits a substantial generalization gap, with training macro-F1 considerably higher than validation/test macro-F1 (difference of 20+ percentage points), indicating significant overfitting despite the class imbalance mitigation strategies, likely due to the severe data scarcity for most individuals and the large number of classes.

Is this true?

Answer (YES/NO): YES